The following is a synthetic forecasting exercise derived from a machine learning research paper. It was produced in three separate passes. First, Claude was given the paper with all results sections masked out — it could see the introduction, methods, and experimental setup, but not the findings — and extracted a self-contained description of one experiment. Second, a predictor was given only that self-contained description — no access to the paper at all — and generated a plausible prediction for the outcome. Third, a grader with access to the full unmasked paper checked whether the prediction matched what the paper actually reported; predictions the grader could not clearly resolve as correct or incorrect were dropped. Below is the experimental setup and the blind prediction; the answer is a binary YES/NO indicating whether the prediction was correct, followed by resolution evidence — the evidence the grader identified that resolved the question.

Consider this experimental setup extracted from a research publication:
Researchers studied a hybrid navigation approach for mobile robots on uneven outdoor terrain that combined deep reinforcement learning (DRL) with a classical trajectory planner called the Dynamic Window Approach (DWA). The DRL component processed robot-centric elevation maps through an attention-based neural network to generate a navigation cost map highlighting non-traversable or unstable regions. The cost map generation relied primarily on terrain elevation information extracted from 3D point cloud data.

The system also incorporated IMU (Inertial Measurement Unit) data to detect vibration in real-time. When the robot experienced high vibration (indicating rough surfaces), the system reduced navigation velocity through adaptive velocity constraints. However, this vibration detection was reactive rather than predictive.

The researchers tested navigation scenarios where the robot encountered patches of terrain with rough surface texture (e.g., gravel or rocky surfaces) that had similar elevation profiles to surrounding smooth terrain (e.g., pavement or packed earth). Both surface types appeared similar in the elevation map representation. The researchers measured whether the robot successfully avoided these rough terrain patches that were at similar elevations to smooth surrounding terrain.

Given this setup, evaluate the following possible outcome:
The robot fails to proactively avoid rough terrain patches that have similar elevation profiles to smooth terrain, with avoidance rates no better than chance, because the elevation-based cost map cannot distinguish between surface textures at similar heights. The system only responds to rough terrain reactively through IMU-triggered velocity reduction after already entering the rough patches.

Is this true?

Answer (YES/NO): YES